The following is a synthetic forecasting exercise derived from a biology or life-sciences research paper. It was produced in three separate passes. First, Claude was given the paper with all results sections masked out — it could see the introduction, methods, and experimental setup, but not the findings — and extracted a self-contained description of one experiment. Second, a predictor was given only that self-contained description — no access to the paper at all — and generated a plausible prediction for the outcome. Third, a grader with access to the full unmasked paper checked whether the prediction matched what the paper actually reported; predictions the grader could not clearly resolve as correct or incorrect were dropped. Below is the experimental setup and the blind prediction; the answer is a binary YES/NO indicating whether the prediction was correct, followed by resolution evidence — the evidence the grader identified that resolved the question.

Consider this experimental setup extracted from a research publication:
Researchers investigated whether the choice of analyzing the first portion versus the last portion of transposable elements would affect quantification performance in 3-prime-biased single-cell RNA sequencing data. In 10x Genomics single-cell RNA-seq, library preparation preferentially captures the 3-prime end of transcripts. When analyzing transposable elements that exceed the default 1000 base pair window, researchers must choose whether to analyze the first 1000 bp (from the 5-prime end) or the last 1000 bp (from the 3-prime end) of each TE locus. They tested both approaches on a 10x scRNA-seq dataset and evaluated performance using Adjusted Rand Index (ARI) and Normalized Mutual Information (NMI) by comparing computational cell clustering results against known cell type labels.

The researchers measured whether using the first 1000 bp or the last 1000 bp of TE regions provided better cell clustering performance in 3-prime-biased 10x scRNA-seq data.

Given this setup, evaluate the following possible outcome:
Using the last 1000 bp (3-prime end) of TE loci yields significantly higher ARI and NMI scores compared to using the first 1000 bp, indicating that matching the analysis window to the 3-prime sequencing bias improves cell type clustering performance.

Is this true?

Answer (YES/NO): NO